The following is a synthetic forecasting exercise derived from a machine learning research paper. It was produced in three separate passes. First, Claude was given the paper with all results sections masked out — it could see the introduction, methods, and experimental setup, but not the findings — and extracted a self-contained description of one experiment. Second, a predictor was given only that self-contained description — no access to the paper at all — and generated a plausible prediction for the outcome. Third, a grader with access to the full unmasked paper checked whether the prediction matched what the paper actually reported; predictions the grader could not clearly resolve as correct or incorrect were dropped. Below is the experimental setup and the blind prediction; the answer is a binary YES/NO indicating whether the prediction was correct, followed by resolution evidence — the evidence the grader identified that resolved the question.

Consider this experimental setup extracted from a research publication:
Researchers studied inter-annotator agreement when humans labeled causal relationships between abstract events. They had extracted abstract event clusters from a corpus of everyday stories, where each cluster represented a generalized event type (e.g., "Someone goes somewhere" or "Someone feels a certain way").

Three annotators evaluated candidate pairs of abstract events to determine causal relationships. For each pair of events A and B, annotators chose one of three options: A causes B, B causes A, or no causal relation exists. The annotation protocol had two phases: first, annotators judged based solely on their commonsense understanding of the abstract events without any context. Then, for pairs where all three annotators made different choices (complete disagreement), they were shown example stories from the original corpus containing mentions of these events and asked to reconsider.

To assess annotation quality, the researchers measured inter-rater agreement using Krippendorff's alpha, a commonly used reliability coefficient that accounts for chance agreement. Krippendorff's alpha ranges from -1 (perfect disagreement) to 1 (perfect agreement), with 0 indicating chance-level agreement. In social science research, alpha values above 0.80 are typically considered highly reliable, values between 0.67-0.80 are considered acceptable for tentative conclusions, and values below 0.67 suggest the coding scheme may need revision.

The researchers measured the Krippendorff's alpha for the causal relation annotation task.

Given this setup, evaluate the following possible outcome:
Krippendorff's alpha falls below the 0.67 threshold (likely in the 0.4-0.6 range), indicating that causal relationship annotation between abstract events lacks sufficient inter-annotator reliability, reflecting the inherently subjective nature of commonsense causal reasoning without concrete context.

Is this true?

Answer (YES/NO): NO